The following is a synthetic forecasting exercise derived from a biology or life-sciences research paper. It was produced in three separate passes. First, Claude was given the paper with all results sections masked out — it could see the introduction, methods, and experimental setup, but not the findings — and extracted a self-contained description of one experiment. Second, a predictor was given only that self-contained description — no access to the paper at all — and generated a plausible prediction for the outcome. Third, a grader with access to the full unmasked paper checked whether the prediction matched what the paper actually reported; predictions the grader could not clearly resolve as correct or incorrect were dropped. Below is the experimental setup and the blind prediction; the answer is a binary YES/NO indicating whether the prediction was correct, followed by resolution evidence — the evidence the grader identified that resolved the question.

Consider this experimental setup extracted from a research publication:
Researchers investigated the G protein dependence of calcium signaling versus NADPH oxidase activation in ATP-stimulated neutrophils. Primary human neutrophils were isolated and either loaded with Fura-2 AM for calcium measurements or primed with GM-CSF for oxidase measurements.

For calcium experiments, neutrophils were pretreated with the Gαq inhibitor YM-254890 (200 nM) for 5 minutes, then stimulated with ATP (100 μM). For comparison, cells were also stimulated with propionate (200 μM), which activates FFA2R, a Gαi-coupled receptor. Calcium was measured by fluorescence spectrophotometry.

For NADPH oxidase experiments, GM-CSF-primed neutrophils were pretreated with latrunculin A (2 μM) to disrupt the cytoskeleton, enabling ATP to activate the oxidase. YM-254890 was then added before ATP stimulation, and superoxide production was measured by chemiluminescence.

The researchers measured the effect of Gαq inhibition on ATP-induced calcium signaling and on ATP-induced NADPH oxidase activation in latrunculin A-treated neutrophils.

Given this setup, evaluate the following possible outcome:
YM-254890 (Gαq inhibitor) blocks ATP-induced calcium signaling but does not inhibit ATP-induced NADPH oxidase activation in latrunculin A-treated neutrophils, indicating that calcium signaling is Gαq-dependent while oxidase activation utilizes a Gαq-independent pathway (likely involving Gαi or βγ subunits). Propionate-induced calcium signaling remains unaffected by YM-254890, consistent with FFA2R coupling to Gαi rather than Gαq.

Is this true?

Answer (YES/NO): NO